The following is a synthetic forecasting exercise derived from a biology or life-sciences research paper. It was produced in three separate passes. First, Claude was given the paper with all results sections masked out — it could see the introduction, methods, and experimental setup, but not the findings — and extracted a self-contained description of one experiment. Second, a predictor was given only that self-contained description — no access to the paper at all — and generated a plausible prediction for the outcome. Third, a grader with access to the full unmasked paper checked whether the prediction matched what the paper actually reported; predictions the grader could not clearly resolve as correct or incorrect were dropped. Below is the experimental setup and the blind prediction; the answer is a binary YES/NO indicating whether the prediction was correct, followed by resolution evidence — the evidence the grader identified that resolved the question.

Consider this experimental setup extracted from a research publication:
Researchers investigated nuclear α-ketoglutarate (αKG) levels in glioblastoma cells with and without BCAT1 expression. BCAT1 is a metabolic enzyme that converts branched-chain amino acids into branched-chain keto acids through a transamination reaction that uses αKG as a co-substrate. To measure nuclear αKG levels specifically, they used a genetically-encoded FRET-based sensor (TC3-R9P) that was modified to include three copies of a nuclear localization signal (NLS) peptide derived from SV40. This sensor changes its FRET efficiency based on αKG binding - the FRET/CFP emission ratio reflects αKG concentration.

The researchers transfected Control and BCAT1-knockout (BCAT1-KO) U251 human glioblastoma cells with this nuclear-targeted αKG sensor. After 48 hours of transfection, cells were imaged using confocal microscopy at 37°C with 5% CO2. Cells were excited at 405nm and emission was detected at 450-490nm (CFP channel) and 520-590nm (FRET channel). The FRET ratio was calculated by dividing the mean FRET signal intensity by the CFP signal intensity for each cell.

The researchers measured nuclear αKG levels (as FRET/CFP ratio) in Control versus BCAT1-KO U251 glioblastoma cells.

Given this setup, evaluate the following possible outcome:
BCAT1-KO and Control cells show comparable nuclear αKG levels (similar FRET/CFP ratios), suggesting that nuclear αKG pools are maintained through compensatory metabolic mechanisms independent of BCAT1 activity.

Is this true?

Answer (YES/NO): NO